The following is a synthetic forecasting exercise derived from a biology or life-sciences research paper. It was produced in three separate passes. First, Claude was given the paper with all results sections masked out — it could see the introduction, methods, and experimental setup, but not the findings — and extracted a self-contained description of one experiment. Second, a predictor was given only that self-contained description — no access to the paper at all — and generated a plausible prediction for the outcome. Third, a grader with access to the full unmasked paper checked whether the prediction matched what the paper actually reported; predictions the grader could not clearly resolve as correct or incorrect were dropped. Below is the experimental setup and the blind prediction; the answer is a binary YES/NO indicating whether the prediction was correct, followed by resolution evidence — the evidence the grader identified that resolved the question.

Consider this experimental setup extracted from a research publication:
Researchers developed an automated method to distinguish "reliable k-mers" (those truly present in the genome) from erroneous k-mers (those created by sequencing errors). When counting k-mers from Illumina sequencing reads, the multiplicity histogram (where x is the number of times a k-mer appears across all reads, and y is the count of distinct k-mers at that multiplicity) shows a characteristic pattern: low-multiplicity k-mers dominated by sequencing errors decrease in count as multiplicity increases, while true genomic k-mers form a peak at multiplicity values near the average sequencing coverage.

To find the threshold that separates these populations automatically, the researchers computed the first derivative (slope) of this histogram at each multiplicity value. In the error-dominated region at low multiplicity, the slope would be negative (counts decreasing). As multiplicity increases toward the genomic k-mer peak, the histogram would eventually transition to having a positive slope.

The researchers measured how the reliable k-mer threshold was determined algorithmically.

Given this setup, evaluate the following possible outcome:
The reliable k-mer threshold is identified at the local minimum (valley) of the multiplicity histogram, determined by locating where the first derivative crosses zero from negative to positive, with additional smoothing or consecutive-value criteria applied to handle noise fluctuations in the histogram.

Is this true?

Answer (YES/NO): NO